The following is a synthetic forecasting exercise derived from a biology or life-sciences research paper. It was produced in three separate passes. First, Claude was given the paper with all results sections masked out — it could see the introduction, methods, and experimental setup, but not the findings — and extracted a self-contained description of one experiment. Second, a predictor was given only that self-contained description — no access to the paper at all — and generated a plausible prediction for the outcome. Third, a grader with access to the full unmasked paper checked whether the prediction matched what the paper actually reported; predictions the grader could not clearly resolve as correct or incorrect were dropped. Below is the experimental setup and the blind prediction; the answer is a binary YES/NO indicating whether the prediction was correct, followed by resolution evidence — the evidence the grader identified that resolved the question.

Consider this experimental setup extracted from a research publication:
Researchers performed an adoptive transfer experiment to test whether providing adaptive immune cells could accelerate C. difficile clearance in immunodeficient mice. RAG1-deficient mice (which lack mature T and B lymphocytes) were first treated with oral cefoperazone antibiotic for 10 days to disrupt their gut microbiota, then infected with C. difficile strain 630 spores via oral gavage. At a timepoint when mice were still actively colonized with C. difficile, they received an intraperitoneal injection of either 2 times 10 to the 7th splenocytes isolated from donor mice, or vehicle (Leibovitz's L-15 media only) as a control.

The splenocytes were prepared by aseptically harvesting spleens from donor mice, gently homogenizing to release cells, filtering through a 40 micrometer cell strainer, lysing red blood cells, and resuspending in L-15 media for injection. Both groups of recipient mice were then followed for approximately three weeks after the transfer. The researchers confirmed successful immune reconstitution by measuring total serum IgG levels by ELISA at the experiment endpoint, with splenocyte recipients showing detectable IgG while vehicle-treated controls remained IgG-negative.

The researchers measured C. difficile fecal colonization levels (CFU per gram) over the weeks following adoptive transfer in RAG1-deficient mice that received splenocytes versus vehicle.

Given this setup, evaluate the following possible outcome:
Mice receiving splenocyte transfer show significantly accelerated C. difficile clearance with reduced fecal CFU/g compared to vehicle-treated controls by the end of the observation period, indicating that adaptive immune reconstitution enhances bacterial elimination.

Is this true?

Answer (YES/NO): NO